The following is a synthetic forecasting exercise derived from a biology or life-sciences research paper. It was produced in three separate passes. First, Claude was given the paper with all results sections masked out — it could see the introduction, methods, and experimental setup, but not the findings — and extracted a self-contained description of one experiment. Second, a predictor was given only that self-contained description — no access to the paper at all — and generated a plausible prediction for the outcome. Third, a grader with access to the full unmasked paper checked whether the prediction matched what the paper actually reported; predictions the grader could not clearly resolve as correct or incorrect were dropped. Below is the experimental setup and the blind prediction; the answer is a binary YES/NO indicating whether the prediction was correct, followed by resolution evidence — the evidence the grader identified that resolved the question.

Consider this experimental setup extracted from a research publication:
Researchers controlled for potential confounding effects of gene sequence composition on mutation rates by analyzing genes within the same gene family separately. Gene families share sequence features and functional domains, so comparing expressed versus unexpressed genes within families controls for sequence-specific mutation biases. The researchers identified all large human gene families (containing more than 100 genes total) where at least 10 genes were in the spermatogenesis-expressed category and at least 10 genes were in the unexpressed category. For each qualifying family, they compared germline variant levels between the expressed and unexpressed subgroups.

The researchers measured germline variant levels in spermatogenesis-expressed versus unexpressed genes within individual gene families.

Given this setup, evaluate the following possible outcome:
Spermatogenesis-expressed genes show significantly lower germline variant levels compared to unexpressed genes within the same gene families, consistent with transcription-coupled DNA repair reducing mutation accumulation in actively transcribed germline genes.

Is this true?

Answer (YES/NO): YES